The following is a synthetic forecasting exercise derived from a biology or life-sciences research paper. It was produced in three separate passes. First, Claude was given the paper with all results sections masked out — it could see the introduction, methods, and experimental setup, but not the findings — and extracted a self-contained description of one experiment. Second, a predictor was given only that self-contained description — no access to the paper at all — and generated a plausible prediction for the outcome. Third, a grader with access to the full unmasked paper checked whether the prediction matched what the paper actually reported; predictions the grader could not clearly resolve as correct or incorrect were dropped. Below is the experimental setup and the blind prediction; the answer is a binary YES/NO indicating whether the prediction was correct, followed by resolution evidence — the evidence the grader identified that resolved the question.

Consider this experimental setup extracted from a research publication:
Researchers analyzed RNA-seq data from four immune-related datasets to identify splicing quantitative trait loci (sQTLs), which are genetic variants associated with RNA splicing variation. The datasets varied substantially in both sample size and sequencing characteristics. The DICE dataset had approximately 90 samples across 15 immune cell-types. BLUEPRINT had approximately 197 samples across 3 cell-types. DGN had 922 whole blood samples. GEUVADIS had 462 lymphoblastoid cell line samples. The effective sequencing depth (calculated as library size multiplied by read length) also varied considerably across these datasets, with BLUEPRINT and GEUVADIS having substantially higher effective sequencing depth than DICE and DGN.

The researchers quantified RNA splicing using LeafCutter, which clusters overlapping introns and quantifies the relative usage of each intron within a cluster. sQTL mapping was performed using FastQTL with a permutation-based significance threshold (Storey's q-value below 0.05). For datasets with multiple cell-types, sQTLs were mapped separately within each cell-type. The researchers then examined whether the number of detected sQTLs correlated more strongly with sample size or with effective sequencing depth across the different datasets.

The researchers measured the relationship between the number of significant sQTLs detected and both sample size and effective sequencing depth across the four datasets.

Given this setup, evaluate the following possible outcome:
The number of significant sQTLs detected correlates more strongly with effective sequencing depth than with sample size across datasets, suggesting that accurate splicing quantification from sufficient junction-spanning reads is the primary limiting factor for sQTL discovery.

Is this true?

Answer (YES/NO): NO